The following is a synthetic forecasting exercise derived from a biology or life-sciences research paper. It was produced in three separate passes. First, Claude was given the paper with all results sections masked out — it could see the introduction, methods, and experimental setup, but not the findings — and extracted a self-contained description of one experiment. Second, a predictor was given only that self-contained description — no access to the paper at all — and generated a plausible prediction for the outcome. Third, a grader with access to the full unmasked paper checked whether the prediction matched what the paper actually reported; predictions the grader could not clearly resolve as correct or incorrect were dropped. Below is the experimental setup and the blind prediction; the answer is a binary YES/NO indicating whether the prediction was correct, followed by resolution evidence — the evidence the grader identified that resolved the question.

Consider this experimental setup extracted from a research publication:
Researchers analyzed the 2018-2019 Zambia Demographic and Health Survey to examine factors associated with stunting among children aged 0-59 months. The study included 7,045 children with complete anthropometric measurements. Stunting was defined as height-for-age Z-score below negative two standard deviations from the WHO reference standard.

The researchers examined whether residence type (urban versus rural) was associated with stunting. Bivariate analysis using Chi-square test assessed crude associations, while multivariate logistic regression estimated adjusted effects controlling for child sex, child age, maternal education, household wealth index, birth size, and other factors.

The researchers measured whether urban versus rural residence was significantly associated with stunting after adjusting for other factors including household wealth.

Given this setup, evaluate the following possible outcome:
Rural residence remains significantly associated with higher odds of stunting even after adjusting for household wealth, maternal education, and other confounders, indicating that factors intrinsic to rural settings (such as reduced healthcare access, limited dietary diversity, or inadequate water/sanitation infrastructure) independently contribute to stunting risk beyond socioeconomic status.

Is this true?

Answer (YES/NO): NO